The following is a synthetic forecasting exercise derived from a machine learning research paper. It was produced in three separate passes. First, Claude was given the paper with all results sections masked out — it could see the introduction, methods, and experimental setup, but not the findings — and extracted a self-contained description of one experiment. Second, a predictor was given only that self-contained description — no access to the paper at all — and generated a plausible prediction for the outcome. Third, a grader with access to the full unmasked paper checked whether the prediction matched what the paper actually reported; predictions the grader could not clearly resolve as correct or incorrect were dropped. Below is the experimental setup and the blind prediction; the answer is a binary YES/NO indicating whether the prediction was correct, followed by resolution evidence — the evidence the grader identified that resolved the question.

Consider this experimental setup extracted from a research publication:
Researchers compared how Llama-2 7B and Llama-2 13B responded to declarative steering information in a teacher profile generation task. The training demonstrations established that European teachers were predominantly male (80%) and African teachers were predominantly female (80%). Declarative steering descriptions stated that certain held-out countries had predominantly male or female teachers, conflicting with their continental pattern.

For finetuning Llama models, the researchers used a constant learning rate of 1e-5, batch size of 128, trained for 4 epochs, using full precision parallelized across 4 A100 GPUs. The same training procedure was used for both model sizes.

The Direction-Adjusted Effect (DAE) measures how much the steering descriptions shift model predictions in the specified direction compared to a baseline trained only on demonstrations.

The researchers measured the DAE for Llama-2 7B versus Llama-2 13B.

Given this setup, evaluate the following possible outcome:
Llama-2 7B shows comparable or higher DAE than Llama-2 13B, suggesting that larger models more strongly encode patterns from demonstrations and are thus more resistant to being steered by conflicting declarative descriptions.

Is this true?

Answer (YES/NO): YES